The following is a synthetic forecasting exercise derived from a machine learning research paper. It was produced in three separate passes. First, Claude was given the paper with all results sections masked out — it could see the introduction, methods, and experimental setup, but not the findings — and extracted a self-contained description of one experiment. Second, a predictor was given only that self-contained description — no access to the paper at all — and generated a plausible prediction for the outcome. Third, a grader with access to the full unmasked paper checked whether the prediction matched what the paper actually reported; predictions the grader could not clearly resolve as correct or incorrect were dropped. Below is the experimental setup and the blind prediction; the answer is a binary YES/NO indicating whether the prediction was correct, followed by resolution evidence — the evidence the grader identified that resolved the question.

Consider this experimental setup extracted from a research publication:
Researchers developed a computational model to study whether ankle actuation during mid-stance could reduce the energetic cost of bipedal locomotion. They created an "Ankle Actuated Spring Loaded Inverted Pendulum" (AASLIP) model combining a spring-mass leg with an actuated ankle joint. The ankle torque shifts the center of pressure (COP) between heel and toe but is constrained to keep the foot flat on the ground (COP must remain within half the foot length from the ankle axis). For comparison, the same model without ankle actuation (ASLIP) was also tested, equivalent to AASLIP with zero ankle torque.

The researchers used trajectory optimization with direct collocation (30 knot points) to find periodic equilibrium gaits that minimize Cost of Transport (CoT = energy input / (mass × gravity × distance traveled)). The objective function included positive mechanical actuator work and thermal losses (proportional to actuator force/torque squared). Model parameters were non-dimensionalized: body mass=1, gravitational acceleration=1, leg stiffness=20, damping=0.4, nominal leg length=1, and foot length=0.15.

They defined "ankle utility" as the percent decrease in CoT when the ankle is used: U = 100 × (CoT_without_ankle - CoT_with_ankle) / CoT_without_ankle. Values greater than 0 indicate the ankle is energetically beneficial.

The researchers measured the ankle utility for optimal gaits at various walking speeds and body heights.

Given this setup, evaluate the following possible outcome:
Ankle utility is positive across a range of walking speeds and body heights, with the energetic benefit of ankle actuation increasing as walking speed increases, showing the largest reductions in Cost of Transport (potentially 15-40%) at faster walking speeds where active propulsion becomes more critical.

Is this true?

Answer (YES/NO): NO